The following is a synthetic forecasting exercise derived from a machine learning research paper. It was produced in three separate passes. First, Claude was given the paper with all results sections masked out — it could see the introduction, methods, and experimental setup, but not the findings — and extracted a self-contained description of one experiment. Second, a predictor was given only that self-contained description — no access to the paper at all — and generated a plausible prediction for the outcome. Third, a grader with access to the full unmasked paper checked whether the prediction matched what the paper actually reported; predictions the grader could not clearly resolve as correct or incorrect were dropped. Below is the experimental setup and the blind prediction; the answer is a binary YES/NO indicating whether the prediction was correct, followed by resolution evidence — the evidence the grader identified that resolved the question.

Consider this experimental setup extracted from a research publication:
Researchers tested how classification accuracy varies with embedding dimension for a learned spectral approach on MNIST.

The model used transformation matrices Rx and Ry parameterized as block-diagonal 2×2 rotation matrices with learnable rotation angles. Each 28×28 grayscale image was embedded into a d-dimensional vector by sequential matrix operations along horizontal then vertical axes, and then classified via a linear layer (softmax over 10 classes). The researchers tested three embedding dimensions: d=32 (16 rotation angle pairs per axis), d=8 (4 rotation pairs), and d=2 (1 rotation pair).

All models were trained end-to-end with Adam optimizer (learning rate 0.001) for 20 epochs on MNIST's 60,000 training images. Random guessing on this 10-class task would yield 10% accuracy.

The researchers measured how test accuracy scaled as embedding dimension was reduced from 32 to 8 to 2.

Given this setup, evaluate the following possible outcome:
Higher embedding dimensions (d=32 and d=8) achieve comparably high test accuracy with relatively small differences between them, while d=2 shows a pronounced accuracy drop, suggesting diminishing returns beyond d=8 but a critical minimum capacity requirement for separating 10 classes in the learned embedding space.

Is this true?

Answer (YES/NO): NO